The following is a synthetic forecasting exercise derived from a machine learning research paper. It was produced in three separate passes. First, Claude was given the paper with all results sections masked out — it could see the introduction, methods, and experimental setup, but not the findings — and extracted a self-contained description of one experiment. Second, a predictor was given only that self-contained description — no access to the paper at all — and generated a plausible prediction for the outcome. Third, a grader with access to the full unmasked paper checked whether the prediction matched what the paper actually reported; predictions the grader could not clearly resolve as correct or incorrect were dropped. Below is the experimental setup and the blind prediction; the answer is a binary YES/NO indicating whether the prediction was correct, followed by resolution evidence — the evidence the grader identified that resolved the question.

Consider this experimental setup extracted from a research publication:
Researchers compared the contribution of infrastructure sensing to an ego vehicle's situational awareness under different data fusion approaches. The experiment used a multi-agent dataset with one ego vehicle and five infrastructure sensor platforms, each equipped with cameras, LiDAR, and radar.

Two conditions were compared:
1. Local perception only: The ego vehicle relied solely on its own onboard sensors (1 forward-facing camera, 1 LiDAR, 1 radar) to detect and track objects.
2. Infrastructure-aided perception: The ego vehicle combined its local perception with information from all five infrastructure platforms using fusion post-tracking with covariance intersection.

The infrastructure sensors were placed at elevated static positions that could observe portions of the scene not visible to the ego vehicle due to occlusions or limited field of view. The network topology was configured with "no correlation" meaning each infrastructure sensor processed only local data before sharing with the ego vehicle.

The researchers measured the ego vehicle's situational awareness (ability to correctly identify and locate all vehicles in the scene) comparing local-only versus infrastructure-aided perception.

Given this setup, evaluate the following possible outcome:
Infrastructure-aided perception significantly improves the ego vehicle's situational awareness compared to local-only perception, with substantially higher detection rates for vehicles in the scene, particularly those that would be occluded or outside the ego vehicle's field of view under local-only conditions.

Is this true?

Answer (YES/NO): YES